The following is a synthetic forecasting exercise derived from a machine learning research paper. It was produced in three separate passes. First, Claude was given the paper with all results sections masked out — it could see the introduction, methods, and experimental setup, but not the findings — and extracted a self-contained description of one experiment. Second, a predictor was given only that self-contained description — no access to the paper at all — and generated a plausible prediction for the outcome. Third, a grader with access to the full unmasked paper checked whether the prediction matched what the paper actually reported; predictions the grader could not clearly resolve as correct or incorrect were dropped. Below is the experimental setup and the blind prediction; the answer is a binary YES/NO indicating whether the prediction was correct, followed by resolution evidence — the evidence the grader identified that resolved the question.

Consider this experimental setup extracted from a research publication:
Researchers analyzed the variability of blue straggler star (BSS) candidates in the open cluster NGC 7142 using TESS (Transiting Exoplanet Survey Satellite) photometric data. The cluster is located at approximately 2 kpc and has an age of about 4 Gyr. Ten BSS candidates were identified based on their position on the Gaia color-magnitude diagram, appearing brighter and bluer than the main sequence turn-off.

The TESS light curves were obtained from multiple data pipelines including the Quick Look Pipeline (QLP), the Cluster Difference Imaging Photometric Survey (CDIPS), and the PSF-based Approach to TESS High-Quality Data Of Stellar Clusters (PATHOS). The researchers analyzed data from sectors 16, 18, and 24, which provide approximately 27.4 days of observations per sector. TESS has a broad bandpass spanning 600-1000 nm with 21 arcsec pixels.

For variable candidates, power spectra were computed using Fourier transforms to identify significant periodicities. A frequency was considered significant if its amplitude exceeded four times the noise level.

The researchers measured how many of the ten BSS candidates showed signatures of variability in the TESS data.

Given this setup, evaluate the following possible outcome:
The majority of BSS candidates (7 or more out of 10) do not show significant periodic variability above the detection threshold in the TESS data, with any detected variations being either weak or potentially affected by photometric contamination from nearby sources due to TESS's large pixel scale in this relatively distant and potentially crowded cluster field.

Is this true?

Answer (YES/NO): NO